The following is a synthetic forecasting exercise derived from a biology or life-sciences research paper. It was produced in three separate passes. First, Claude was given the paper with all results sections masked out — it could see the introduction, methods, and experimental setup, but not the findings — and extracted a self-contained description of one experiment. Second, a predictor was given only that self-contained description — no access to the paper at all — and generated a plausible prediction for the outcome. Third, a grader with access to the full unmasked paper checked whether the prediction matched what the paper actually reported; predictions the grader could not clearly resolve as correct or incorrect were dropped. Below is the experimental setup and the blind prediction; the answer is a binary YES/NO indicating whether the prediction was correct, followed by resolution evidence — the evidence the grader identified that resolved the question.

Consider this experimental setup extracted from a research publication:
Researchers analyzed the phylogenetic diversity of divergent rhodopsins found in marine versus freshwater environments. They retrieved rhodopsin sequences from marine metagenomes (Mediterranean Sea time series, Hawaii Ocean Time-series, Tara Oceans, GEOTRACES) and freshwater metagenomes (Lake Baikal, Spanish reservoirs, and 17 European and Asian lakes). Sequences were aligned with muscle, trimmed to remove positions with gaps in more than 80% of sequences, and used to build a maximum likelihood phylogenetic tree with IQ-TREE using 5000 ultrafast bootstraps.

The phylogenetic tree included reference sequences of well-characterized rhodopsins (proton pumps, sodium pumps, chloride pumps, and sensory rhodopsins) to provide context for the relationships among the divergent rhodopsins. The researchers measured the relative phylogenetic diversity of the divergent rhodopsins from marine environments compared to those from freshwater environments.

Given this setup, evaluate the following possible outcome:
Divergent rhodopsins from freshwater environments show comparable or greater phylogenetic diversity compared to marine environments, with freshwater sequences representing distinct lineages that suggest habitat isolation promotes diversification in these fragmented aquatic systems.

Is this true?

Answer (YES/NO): YES